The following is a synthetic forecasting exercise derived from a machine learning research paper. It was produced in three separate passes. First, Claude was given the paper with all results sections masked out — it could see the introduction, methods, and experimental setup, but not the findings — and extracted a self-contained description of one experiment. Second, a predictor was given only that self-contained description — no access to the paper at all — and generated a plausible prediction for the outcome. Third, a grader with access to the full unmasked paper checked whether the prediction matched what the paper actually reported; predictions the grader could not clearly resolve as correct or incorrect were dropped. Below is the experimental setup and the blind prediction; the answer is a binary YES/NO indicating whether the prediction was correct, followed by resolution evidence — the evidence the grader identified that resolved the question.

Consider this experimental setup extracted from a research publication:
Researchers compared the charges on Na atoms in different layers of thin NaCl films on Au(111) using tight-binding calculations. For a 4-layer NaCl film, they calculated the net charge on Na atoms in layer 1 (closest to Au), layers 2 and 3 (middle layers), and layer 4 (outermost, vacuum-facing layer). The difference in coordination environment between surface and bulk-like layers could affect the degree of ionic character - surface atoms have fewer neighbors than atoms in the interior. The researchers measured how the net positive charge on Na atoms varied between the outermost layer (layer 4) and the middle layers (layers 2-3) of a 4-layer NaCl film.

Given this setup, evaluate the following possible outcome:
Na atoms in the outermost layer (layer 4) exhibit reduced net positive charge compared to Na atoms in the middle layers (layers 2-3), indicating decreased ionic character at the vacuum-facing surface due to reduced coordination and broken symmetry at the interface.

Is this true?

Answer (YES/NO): NO